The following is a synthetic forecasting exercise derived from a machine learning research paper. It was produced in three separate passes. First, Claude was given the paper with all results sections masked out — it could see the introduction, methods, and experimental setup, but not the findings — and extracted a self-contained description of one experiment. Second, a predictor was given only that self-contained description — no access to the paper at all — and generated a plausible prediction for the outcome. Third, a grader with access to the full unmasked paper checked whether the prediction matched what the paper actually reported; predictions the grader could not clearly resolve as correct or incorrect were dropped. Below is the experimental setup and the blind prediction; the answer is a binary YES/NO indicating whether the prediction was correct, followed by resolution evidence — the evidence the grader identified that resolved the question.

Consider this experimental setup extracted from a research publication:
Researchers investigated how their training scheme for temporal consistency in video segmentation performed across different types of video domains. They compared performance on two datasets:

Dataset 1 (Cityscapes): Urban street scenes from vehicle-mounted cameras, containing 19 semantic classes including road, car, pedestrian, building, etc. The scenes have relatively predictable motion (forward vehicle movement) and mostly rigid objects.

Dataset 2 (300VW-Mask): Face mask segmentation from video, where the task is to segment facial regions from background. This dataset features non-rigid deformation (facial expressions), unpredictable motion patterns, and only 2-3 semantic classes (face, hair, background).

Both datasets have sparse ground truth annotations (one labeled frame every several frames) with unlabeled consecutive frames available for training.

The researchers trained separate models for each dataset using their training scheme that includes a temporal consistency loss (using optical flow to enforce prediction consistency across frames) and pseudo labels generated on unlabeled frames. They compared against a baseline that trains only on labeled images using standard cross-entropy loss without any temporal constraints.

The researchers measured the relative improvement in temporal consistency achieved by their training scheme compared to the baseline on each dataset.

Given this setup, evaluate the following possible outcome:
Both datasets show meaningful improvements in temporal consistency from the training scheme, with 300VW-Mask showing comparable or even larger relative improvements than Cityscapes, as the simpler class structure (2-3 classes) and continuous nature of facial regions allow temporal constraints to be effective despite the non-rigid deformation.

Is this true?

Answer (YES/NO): YES